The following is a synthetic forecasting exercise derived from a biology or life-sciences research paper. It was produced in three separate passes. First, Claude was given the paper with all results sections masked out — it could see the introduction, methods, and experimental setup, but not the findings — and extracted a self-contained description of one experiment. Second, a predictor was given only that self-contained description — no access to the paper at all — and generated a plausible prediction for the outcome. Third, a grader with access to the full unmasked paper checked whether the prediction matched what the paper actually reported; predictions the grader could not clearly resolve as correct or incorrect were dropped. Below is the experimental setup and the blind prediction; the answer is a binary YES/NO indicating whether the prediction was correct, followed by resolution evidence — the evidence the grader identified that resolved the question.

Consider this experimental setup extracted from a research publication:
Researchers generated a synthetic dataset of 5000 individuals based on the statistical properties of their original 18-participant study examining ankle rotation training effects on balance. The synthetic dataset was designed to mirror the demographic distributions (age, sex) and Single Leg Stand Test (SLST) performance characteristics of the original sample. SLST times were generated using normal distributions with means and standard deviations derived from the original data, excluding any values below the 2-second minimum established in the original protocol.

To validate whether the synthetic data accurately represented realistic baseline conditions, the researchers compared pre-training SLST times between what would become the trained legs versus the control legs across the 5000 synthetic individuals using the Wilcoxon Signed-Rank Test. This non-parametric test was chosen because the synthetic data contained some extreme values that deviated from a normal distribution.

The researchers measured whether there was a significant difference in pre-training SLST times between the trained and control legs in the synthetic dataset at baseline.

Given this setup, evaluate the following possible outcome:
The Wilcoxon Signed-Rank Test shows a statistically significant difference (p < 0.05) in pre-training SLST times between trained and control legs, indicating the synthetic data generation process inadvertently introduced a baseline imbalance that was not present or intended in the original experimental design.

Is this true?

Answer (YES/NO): NO